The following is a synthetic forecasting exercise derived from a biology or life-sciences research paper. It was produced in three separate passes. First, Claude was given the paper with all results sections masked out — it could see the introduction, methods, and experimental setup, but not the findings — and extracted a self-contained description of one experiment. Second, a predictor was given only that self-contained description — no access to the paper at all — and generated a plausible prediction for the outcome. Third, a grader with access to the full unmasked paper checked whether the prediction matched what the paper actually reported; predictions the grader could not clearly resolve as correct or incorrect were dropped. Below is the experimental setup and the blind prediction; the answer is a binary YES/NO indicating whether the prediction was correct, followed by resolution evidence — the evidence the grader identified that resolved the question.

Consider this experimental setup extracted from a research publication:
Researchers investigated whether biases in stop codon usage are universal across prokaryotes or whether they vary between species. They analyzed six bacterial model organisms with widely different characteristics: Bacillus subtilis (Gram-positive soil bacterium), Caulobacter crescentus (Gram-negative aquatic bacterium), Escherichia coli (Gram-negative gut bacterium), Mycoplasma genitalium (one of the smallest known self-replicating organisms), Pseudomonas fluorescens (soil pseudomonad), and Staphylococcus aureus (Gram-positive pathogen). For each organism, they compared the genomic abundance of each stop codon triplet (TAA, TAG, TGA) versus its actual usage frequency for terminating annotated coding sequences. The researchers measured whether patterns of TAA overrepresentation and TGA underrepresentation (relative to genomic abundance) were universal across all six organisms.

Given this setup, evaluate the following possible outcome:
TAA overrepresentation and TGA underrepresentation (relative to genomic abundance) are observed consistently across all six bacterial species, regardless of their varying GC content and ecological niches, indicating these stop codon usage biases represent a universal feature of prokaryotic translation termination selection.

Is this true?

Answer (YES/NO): NO